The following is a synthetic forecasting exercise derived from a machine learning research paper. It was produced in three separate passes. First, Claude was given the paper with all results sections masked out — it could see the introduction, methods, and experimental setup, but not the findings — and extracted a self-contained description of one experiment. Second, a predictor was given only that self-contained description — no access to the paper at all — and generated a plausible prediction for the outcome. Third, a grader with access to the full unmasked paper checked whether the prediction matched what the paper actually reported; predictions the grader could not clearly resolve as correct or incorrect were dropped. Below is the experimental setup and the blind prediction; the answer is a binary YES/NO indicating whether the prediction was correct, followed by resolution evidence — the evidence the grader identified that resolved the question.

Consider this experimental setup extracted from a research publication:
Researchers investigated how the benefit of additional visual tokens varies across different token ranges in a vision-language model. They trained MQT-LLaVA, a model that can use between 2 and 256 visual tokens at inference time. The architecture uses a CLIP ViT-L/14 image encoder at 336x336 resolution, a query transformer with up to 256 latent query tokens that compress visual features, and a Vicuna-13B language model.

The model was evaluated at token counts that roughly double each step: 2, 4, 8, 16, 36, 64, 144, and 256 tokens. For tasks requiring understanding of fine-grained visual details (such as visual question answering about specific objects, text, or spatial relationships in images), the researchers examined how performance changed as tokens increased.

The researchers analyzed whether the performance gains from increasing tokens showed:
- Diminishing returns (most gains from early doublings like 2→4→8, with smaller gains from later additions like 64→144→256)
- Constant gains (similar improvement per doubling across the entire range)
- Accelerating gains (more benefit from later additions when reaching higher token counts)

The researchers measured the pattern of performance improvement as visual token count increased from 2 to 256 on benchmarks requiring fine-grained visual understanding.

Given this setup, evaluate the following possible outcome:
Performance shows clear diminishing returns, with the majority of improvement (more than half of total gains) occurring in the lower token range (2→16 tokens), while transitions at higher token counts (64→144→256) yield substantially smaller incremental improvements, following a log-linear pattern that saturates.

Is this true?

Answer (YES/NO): YES